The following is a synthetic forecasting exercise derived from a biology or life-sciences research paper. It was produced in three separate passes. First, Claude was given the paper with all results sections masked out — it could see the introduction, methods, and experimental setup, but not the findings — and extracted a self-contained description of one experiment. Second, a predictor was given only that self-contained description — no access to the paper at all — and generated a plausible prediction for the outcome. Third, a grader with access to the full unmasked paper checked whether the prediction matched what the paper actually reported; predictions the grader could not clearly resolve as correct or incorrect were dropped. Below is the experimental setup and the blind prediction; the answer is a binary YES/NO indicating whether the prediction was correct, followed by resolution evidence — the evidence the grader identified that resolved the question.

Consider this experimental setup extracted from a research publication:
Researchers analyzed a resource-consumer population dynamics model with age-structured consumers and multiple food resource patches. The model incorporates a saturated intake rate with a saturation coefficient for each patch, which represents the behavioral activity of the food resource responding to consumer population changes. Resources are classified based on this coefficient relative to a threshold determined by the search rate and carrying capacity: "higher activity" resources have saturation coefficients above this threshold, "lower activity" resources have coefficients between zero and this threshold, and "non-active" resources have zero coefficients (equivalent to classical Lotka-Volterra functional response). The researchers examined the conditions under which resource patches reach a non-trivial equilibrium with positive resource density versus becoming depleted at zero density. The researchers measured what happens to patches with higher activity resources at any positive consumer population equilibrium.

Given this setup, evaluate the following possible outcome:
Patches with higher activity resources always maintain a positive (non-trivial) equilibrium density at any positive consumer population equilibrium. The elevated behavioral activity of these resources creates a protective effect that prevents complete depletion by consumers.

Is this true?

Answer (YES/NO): YES